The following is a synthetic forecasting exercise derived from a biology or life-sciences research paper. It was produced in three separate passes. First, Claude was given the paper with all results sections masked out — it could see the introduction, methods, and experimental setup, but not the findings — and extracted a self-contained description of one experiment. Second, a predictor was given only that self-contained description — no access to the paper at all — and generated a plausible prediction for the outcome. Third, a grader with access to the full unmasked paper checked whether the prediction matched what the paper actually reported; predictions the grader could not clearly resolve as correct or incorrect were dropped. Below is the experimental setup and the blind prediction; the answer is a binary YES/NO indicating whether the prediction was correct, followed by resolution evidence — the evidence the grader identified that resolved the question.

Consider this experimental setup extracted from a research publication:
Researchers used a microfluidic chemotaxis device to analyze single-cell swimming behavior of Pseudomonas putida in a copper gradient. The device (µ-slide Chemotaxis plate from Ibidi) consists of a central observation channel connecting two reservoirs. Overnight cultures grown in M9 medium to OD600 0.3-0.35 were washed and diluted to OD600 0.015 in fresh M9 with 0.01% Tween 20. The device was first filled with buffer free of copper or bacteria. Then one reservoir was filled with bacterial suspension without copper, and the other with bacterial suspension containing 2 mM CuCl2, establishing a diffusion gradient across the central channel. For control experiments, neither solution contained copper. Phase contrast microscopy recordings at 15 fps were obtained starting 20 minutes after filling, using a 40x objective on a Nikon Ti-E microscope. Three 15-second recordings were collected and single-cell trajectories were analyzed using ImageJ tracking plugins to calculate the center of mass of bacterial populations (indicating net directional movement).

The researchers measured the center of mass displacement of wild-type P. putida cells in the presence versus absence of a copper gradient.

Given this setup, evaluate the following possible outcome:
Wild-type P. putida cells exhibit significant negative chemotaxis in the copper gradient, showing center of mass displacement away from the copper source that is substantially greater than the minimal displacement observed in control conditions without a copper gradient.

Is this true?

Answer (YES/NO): YES